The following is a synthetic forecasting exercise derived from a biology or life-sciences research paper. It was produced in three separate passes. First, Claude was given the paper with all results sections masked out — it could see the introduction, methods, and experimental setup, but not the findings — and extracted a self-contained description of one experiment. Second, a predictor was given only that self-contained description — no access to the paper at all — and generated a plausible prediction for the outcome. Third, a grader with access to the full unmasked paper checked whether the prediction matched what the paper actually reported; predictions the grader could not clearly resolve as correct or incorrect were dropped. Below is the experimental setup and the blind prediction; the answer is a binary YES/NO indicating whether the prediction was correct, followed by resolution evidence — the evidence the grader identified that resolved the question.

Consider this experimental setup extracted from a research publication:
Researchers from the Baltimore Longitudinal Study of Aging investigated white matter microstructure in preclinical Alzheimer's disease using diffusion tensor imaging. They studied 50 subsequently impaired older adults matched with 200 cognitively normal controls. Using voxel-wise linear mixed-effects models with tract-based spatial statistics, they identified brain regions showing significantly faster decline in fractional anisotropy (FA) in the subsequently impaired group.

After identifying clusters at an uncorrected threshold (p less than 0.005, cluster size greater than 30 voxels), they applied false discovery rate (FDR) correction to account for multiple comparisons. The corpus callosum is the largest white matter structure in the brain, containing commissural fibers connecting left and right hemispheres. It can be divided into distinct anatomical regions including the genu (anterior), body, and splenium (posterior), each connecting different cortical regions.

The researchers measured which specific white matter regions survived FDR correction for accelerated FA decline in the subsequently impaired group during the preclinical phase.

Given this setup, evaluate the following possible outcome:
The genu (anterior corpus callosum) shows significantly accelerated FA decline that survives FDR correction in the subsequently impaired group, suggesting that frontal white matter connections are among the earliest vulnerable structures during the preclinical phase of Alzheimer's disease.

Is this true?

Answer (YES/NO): NO